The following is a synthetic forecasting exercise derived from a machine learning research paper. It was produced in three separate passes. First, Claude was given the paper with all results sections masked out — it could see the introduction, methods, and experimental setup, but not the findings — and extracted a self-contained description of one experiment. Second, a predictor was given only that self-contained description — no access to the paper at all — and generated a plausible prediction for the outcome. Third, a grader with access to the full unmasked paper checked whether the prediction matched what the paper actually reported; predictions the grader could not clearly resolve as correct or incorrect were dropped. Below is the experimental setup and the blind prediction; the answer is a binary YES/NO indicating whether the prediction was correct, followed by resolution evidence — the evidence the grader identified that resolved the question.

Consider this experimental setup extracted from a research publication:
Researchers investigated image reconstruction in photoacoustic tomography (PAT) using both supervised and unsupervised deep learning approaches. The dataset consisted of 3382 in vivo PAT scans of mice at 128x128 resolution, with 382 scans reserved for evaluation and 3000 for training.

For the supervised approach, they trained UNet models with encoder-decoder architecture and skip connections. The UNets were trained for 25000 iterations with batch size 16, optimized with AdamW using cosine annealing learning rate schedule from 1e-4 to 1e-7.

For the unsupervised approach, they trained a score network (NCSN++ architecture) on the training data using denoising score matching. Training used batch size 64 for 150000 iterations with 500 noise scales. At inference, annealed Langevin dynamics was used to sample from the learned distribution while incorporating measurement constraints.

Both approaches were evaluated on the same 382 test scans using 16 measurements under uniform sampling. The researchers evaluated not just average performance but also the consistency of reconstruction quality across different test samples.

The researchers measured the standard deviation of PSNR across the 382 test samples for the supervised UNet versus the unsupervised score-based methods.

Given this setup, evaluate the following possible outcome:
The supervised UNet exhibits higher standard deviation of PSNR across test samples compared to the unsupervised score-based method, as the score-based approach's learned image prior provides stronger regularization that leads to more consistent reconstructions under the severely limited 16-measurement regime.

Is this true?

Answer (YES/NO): YES